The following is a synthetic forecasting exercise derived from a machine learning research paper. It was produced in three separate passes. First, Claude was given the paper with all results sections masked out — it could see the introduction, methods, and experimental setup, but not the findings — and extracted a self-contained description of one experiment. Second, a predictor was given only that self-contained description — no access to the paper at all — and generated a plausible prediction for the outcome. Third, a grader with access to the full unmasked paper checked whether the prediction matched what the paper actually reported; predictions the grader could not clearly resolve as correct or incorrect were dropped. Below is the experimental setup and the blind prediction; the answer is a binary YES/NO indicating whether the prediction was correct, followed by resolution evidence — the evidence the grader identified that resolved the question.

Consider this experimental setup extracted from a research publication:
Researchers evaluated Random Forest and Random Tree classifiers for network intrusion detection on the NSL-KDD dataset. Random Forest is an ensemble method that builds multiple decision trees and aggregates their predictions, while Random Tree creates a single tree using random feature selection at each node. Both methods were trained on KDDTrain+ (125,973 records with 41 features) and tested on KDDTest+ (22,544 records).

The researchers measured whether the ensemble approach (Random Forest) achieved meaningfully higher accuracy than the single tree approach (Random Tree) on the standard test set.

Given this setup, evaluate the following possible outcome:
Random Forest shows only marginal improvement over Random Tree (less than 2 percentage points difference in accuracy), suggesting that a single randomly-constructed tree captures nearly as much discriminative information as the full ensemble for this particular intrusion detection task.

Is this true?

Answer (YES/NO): NO